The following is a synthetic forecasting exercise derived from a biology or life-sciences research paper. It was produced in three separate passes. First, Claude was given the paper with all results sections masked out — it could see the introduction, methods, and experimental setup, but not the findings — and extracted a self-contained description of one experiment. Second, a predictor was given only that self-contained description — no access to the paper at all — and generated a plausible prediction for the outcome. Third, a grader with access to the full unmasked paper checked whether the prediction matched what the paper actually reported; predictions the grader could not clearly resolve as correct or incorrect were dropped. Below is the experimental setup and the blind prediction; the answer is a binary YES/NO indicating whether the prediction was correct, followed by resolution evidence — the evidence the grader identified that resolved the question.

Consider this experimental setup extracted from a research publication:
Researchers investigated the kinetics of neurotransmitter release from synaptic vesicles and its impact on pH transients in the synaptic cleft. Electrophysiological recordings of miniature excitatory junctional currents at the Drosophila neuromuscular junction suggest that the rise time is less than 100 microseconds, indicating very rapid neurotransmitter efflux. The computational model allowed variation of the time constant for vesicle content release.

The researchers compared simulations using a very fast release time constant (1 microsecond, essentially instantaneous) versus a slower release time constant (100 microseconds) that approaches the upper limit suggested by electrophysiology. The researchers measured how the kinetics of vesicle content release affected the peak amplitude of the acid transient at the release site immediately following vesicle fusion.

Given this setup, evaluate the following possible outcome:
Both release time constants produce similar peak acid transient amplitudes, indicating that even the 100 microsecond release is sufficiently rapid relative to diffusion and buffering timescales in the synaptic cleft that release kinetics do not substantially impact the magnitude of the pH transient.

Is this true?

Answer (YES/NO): YES